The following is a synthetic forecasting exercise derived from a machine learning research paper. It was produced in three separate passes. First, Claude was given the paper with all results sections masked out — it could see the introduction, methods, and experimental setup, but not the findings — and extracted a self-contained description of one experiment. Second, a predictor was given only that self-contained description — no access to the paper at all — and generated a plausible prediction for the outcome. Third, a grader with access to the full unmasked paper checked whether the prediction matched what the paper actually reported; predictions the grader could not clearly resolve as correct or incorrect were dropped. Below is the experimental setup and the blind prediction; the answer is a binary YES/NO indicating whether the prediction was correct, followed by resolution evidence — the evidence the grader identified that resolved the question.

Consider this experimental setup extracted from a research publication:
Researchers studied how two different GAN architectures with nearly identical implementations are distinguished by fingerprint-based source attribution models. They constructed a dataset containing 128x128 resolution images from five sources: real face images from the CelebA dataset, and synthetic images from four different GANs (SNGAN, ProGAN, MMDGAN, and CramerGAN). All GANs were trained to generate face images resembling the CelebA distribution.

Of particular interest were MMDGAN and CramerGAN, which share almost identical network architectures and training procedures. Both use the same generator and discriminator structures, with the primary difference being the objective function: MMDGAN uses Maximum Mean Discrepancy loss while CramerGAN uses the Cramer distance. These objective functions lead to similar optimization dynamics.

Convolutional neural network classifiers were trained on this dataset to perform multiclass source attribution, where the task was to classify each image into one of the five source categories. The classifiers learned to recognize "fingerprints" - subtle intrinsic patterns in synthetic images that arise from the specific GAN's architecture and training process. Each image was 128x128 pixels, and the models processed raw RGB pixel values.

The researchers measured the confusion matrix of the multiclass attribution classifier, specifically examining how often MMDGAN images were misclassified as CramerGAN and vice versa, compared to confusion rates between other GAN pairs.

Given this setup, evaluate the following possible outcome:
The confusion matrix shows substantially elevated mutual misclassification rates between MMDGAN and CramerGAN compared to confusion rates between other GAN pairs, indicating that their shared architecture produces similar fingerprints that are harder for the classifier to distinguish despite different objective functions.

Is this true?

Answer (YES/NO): YES